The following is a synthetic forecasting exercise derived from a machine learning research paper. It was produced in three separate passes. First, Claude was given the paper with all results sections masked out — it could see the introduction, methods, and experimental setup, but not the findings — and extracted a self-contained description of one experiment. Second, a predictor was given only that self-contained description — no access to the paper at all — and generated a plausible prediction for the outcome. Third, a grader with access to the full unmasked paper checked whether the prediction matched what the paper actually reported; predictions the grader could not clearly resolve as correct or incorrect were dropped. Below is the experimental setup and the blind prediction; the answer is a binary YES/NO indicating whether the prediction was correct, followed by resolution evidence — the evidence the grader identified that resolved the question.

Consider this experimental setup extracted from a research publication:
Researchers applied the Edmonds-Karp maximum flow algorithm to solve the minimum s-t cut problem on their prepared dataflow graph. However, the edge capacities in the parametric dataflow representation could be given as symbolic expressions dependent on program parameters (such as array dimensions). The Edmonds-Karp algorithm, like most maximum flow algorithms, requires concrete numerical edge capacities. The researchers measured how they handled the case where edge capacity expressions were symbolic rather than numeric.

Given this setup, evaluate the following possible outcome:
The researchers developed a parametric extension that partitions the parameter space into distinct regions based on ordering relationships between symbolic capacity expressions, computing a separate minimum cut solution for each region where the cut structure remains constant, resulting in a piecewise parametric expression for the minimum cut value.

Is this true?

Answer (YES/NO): NO